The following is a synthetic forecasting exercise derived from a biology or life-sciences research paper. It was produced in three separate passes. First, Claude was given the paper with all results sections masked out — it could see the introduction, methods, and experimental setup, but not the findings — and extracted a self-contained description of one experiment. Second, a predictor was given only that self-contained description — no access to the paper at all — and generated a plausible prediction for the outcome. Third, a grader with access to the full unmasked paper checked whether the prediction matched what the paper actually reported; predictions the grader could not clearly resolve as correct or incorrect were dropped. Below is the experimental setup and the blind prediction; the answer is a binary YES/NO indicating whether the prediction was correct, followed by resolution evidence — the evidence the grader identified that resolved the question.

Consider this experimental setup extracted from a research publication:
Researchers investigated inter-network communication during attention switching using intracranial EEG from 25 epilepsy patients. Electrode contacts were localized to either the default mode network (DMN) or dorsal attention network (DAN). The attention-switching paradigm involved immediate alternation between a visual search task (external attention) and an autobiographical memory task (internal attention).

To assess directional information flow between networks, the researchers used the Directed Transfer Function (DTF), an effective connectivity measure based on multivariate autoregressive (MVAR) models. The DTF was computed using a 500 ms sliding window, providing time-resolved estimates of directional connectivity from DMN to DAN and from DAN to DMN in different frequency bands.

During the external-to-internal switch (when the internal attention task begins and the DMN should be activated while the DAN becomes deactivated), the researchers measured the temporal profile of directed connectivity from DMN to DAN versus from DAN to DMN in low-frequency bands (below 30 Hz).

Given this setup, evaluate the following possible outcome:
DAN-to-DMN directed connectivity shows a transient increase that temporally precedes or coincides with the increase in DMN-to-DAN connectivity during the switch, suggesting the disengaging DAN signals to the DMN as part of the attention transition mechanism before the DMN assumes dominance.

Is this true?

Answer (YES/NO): NO